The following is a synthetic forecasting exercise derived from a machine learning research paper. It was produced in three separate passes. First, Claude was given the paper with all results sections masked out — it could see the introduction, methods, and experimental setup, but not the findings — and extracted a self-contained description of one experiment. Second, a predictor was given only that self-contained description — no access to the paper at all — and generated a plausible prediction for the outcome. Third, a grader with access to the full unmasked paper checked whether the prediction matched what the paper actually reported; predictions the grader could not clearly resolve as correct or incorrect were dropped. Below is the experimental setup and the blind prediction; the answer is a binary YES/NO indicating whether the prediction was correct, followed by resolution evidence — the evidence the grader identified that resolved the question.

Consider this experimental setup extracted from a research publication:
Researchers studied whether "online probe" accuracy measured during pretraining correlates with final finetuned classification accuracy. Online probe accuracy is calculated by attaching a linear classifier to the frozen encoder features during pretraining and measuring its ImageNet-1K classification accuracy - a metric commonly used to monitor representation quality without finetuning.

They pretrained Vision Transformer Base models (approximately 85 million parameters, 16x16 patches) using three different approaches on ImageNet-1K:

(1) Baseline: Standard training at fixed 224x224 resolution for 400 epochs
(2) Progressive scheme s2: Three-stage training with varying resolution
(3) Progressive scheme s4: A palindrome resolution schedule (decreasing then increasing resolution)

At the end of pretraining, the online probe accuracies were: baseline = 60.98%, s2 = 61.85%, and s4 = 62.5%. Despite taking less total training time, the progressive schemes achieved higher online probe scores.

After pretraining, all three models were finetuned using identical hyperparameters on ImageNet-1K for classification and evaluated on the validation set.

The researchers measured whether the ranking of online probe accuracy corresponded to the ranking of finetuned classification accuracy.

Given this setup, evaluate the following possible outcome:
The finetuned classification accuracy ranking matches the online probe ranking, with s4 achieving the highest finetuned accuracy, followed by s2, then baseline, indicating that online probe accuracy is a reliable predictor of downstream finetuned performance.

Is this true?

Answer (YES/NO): NO